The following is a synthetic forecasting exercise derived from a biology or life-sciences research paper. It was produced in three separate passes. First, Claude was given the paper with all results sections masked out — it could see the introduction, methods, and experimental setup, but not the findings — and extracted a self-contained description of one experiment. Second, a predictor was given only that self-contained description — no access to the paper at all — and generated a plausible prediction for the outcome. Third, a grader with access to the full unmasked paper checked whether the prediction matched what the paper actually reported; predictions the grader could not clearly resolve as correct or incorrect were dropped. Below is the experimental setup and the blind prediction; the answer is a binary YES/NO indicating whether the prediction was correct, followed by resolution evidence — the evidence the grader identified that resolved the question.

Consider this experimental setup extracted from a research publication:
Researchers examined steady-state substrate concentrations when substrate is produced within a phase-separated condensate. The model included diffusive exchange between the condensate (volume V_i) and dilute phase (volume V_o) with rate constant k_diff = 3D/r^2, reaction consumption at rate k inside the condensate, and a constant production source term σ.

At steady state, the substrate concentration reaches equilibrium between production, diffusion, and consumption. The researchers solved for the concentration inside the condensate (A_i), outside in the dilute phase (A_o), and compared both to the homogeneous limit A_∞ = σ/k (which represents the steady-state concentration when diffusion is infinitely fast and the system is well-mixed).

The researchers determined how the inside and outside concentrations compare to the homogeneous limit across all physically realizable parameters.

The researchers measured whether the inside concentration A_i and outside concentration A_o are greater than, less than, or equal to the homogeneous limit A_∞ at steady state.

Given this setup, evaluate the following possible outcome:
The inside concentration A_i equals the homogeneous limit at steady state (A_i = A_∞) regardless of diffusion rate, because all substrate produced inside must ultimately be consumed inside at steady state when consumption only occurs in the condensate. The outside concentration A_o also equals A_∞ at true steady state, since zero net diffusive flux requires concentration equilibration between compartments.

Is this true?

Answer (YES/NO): NO